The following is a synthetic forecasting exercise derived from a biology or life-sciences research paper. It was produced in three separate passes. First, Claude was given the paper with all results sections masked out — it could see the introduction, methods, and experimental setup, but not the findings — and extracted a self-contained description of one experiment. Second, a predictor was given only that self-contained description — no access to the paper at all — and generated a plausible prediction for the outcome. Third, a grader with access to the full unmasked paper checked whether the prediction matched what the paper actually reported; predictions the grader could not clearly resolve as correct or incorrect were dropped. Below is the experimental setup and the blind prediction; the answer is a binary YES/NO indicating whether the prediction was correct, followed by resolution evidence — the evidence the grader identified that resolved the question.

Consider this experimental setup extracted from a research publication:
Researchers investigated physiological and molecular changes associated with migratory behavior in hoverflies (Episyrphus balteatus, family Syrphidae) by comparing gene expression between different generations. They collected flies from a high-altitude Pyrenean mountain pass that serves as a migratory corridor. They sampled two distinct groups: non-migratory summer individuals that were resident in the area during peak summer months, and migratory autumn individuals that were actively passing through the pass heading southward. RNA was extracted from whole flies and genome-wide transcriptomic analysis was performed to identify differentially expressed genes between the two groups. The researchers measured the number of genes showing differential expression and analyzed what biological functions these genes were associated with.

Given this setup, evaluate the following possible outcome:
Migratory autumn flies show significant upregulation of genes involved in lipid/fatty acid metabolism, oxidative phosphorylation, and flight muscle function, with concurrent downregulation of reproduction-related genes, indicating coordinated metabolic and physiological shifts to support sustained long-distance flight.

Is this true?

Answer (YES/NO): NO